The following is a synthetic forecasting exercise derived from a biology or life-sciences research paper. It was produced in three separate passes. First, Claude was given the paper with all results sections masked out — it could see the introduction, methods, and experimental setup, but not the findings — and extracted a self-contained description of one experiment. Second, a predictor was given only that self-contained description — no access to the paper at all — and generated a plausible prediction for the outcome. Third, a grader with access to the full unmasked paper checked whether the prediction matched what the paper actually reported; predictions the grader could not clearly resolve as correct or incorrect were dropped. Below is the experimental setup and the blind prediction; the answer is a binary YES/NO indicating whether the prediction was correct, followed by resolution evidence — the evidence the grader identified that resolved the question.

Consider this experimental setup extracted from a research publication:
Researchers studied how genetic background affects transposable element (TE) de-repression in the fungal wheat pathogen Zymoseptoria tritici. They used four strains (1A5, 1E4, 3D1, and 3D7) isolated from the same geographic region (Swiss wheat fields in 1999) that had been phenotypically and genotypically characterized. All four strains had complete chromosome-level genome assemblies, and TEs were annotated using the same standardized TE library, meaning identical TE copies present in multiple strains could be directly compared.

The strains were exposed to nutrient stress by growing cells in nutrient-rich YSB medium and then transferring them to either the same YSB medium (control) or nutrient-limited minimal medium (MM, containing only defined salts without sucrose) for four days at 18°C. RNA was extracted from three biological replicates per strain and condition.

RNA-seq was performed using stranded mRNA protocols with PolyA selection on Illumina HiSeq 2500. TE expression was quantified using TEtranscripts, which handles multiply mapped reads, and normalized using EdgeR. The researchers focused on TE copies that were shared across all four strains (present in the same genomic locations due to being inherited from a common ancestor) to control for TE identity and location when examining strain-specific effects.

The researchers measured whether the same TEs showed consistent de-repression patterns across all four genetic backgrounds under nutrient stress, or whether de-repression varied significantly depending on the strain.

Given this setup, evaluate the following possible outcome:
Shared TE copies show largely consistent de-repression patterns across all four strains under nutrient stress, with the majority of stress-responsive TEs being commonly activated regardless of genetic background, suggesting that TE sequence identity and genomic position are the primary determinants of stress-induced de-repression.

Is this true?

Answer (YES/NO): NO